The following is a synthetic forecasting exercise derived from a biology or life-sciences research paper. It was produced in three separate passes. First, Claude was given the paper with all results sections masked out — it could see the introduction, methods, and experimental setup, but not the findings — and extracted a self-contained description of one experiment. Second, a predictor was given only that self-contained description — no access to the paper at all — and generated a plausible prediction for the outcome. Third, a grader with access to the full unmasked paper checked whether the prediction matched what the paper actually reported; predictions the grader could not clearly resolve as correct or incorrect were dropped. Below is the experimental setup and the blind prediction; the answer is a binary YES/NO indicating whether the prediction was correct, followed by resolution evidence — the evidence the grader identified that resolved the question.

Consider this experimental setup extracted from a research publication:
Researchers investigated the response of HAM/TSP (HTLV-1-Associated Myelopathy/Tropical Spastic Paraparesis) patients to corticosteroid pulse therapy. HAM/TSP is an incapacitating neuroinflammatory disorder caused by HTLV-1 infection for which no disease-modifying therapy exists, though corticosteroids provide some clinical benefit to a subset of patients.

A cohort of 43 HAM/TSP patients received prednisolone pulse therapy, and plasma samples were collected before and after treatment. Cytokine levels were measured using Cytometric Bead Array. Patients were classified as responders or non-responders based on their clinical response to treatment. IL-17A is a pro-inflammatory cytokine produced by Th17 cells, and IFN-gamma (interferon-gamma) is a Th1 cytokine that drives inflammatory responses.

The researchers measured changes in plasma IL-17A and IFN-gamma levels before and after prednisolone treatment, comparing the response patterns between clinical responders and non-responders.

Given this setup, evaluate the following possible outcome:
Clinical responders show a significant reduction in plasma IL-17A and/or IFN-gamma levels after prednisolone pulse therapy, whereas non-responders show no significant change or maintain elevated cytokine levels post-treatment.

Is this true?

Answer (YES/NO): NO